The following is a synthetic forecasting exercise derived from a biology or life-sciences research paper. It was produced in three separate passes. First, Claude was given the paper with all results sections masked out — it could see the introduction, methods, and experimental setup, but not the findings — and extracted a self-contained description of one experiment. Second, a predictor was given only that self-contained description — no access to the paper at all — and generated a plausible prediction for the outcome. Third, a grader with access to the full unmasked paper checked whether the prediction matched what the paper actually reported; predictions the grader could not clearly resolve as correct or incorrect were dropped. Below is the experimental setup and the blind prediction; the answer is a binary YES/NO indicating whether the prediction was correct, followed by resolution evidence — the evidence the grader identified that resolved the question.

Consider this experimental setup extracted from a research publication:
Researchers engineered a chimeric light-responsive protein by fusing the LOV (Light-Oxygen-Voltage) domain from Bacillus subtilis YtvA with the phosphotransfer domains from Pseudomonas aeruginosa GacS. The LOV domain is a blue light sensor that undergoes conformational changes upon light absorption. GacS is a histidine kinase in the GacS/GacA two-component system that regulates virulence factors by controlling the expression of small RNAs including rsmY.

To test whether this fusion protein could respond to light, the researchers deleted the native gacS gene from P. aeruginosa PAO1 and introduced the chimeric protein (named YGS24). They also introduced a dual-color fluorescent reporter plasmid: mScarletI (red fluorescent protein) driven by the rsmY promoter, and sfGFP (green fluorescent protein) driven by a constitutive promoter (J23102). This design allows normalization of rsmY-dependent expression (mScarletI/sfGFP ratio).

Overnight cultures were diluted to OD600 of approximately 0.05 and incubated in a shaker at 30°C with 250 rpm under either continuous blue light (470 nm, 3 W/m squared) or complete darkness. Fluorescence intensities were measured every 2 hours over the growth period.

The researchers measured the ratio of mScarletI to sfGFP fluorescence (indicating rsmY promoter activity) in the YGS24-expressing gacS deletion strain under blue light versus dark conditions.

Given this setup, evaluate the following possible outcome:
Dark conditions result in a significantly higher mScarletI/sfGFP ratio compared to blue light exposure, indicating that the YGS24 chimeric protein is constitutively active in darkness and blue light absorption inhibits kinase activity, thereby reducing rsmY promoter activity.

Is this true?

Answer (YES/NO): NO